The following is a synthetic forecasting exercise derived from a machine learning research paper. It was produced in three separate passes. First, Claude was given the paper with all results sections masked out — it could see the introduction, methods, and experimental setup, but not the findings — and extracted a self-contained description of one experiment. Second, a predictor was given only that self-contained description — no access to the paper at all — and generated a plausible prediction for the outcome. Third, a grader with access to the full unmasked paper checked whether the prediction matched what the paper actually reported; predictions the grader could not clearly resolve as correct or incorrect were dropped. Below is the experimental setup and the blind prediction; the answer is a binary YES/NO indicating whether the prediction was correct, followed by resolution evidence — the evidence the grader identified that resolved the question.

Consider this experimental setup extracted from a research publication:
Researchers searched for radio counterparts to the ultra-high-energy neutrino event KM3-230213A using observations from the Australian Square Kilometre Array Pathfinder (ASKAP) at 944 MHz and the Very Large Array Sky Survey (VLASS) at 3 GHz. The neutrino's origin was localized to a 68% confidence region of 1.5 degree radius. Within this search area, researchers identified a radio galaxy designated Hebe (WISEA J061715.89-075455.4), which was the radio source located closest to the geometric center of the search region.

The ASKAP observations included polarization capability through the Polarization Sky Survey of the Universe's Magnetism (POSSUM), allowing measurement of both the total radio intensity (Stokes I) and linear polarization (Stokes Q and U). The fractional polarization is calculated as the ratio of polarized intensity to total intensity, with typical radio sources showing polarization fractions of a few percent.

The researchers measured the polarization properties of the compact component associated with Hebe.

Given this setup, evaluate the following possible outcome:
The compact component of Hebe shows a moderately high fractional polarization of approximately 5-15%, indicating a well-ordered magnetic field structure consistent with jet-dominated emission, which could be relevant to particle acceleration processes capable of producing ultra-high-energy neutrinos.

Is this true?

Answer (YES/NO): NO